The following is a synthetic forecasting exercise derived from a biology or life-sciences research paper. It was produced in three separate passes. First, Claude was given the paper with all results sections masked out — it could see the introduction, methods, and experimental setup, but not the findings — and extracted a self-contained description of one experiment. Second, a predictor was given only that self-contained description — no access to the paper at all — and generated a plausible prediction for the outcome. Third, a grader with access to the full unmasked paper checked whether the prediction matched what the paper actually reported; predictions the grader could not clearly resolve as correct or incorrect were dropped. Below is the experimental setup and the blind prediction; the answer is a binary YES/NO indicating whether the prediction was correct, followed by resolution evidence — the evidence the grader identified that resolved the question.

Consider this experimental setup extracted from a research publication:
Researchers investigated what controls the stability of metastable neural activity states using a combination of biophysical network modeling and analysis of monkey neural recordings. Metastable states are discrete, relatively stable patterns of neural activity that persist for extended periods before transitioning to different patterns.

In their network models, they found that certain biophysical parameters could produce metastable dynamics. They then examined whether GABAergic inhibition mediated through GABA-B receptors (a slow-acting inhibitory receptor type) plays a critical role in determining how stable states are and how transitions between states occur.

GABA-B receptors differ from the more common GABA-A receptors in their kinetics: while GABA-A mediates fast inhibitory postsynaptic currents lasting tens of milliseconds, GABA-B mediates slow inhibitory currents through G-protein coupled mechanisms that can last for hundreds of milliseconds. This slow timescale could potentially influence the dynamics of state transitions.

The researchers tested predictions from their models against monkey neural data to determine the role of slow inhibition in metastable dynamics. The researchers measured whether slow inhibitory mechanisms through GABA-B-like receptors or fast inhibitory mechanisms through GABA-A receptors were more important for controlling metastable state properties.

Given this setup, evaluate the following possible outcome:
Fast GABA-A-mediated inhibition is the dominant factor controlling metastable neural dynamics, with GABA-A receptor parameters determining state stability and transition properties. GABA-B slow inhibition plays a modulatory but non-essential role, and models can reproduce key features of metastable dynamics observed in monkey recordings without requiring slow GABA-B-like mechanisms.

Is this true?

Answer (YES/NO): NO